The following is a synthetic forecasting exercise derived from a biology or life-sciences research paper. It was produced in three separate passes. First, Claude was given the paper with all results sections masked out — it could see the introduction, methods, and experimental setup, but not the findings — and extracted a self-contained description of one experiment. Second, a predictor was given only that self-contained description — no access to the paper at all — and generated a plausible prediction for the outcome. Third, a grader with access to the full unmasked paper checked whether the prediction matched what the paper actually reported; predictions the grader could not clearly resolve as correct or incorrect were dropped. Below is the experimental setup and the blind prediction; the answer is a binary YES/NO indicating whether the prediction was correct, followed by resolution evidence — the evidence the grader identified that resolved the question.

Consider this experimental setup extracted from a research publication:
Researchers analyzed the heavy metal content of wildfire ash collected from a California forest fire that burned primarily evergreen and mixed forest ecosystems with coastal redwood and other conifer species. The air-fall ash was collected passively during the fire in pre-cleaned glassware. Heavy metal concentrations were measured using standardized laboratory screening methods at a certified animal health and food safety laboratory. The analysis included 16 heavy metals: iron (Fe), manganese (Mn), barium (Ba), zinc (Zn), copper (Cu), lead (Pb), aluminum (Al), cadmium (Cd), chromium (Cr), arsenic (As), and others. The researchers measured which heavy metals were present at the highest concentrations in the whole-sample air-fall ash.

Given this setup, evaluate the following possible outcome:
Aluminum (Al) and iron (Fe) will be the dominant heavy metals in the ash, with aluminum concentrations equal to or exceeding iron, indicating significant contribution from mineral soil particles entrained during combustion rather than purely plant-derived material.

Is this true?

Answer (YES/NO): NO